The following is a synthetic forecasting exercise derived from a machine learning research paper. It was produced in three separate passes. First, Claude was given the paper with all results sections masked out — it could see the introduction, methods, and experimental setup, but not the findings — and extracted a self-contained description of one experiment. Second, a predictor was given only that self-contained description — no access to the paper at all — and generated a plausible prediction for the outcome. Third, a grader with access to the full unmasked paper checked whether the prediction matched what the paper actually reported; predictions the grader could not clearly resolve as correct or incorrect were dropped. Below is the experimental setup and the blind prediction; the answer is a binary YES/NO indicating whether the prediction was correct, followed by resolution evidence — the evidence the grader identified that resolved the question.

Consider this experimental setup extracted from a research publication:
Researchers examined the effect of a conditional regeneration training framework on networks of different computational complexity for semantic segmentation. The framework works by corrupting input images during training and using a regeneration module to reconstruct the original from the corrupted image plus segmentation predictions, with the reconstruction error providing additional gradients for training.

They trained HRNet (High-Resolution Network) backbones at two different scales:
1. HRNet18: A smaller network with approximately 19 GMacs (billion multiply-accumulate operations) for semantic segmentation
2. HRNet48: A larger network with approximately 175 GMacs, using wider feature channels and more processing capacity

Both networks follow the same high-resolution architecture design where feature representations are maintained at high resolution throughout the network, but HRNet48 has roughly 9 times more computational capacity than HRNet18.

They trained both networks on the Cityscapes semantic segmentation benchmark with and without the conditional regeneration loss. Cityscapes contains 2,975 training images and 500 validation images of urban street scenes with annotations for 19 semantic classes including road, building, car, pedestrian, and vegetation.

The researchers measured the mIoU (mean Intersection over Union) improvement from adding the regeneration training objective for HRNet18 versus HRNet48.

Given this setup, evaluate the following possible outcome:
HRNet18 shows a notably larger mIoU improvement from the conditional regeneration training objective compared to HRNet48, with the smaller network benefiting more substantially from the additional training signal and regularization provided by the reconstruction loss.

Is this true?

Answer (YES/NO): YES